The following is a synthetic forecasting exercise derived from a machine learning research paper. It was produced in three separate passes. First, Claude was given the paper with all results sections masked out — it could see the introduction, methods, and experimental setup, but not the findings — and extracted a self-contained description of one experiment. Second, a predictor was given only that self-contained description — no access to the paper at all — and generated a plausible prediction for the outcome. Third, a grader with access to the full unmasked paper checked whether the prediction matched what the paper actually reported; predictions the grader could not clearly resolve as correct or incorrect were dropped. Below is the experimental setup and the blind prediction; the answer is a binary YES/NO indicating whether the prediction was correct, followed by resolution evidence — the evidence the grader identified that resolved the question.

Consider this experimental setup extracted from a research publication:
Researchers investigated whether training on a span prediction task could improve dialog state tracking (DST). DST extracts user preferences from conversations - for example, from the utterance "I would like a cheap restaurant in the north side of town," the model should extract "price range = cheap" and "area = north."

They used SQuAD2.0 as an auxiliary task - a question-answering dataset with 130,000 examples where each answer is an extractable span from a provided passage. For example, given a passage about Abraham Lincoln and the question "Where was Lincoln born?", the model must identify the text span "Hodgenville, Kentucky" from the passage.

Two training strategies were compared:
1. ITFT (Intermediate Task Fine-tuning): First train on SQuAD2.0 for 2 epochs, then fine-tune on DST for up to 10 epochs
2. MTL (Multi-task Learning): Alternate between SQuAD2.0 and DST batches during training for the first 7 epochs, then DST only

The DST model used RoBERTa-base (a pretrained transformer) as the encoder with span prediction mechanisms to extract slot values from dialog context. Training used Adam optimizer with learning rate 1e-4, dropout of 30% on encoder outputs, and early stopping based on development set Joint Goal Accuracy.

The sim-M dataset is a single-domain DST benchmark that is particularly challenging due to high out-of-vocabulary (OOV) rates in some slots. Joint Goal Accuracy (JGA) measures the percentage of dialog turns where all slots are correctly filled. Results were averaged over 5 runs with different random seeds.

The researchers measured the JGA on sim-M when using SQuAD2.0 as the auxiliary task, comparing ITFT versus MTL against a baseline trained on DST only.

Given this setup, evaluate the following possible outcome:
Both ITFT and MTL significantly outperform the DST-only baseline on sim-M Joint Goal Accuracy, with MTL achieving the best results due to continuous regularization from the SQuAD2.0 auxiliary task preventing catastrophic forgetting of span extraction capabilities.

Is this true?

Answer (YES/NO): YES